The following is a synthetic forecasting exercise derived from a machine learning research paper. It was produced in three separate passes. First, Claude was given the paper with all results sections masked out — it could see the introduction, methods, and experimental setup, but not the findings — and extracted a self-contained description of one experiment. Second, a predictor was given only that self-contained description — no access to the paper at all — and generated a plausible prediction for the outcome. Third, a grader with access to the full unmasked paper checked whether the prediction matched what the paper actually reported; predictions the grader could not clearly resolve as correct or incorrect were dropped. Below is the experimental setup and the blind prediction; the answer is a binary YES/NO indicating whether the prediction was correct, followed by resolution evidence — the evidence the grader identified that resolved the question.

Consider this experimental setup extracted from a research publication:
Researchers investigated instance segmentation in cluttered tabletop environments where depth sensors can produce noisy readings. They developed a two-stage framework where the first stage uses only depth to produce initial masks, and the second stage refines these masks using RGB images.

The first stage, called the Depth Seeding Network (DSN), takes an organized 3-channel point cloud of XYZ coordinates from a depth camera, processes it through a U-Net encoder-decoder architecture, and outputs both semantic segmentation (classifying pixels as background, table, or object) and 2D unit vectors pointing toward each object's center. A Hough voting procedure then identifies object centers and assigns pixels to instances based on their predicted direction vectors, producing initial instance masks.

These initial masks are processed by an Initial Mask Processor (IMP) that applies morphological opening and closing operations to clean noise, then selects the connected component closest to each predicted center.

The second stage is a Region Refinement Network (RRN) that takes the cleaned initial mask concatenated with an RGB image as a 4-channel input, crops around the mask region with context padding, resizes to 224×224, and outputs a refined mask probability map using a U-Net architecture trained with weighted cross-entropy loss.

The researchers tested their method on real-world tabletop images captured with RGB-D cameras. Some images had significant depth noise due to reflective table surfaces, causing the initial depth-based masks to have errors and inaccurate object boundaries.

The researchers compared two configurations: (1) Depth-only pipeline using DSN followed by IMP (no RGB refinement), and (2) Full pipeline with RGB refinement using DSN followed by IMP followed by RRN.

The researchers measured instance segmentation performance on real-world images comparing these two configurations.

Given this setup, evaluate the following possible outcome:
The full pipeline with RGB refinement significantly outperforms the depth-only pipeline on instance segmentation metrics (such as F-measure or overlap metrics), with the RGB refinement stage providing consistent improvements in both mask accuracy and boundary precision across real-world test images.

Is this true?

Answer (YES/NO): NO